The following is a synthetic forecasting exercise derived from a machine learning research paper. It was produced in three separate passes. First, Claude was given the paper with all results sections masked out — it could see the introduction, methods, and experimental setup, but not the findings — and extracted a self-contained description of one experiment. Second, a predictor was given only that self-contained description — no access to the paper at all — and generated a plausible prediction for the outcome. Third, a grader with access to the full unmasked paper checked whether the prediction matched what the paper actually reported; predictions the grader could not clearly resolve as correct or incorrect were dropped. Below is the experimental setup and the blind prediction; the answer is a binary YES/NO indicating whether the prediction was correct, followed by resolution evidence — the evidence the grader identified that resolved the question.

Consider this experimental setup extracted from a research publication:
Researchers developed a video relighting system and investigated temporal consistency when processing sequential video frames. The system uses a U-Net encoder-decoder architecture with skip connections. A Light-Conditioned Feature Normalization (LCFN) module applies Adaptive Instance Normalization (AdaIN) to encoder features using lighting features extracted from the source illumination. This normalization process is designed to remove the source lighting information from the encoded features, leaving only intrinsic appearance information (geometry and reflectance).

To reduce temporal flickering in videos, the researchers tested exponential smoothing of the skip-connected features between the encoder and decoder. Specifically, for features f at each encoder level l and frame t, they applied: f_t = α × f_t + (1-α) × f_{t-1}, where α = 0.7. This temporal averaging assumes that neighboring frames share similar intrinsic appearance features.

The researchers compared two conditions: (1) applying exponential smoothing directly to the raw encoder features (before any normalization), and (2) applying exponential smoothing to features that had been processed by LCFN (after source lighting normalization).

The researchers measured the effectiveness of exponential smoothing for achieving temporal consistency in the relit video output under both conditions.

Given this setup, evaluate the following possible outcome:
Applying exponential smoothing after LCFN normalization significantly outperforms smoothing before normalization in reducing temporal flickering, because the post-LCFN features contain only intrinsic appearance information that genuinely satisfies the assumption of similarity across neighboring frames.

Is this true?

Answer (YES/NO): YES